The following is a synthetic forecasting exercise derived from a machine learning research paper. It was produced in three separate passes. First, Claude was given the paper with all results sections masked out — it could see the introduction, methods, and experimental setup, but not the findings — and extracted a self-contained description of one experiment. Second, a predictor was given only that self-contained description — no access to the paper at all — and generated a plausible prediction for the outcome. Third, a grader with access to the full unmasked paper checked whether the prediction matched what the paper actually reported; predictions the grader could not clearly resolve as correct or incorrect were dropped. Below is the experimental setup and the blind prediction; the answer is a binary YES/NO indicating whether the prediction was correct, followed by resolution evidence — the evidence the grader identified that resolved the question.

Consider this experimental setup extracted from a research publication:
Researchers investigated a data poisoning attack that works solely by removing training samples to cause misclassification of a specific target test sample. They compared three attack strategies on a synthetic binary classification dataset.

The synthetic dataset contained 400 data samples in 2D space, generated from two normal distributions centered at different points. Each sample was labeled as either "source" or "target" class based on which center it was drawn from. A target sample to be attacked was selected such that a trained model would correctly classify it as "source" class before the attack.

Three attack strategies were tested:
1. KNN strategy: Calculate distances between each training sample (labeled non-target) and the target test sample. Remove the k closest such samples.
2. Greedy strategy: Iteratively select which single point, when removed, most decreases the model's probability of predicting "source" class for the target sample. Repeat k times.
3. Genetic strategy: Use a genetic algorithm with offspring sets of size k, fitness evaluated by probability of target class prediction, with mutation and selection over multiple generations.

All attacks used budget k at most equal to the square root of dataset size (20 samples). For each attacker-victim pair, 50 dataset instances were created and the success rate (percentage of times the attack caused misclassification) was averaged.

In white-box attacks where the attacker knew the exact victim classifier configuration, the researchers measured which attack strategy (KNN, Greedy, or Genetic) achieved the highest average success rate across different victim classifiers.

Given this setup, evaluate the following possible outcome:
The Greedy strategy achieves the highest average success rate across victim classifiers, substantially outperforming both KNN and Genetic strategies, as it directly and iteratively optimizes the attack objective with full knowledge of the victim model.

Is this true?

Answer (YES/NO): NO